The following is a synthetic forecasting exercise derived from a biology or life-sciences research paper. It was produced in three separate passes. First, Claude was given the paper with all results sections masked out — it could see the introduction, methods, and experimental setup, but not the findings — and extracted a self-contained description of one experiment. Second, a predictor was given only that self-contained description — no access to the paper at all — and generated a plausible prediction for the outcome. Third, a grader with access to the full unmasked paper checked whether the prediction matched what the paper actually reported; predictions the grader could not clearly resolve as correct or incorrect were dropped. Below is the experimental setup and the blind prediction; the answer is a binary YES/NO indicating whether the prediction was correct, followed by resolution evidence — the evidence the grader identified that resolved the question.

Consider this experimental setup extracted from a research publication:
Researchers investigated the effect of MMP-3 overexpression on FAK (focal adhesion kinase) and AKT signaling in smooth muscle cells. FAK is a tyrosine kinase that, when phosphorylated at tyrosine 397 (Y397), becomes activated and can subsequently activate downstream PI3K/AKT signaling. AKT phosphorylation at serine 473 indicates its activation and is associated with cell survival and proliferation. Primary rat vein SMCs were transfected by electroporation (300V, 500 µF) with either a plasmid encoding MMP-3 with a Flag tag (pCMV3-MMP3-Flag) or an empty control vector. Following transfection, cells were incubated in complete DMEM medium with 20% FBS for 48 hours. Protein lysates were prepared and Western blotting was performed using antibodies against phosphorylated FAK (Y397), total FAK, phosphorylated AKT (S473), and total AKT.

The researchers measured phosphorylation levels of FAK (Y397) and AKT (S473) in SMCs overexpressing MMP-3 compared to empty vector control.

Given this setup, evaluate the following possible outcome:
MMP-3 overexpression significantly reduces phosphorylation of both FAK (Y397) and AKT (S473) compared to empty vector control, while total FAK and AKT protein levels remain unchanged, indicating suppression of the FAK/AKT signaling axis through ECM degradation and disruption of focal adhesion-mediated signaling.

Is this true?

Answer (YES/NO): NO